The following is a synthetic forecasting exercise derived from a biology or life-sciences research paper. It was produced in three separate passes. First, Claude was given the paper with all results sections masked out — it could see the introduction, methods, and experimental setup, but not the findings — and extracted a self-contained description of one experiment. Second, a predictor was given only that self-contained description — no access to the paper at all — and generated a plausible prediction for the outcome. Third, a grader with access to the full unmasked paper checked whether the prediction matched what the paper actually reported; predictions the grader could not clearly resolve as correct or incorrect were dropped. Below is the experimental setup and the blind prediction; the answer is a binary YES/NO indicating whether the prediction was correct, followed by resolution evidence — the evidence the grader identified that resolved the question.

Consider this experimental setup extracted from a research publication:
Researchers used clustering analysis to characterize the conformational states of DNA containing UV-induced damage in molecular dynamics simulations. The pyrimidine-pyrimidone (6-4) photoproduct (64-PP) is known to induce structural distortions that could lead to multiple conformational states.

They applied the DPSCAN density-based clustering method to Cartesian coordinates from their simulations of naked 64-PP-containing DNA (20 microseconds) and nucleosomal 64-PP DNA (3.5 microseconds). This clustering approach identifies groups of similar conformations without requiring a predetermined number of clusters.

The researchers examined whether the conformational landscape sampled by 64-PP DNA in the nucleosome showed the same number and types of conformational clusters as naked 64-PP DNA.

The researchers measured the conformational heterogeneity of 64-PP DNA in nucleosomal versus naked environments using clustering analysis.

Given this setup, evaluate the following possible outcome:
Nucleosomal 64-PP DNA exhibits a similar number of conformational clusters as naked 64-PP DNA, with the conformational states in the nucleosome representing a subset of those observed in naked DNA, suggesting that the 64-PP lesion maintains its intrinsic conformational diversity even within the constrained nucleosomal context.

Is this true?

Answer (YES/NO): NO